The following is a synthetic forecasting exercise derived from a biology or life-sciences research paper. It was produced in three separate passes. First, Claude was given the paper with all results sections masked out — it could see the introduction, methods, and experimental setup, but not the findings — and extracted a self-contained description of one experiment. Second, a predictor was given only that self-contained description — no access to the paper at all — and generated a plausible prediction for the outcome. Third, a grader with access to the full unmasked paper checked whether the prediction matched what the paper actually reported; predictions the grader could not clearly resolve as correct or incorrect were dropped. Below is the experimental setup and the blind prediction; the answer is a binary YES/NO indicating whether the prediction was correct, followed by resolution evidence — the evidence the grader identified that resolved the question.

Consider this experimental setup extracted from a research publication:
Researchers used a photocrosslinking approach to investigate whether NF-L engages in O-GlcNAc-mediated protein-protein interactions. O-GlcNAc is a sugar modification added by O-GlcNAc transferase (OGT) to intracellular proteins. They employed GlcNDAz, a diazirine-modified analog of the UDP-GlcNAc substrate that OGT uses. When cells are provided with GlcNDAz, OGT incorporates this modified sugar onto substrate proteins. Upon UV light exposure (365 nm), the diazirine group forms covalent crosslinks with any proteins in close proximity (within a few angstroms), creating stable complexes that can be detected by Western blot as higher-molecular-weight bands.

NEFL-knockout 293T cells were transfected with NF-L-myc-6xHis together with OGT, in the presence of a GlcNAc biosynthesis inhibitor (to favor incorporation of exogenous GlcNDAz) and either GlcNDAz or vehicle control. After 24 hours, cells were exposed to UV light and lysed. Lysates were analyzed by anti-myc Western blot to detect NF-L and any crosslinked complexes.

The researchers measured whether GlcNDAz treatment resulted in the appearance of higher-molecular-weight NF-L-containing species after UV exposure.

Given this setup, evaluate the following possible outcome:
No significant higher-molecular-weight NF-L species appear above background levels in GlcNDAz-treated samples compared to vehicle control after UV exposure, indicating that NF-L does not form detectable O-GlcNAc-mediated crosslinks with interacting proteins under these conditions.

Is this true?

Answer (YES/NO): NO